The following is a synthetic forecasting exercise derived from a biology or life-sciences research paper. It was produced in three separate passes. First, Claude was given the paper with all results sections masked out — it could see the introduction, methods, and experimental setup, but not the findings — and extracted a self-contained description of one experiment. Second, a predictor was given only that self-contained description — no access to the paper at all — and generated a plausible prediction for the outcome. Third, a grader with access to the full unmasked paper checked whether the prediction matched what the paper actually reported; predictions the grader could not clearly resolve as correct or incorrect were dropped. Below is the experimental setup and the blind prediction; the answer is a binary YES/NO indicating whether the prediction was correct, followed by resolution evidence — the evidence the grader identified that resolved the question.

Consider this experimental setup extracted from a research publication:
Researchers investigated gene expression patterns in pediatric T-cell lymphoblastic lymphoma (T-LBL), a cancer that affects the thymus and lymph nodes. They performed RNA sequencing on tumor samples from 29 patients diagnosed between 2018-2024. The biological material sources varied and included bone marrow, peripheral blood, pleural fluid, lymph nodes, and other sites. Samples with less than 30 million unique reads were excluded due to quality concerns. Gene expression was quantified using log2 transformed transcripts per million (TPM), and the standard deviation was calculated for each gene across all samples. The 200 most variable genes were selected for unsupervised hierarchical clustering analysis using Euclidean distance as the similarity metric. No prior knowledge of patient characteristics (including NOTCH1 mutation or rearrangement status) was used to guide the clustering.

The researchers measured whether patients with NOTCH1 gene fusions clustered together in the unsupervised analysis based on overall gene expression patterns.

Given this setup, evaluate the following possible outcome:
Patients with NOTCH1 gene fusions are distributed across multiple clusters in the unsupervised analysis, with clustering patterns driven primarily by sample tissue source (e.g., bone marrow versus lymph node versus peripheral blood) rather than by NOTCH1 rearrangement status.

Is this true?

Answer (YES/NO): NO